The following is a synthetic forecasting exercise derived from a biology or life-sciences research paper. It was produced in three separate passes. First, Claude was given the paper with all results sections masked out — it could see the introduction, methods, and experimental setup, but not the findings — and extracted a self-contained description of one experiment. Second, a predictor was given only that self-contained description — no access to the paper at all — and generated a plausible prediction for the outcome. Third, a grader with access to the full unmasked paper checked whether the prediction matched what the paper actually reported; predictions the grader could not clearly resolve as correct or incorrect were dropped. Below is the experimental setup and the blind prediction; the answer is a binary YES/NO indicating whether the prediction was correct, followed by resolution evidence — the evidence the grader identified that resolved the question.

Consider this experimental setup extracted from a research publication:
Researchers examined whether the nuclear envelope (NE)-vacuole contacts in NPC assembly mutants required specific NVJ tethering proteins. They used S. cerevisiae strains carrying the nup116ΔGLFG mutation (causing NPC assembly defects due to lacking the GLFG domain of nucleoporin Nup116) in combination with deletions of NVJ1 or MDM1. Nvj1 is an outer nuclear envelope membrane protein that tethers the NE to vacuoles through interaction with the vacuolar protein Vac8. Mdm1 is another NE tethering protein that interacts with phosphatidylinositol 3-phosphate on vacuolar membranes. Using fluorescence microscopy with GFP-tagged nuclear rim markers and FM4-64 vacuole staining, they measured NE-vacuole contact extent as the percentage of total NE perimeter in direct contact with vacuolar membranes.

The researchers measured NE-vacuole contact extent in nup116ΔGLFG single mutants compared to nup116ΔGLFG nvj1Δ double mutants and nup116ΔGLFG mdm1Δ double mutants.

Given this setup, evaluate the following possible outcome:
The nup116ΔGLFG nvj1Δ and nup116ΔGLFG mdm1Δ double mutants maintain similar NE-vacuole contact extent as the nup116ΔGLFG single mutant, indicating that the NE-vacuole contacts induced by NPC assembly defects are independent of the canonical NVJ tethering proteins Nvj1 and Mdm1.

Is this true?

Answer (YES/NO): NO